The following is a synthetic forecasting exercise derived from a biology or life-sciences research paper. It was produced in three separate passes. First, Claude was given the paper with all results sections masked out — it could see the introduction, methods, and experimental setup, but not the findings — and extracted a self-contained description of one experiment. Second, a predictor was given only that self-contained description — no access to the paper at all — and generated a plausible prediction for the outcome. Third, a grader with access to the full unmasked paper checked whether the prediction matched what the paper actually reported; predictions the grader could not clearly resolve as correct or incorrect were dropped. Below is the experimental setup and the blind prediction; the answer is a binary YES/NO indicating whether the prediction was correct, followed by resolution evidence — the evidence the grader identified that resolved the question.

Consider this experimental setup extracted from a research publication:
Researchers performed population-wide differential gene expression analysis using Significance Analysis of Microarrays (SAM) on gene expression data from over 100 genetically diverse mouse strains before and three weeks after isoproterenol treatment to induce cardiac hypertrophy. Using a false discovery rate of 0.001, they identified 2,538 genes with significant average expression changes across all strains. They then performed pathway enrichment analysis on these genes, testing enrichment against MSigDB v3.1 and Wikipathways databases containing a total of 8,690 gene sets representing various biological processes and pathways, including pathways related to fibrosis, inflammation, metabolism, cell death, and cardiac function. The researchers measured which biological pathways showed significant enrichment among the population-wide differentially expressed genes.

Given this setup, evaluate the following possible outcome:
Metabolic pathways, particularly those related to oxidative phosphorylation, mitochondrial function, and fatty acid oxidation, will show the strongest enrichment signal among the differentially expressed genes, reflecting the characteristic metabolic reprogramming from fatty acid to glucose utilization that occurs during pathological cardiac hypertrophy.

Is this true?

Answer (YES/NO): NO